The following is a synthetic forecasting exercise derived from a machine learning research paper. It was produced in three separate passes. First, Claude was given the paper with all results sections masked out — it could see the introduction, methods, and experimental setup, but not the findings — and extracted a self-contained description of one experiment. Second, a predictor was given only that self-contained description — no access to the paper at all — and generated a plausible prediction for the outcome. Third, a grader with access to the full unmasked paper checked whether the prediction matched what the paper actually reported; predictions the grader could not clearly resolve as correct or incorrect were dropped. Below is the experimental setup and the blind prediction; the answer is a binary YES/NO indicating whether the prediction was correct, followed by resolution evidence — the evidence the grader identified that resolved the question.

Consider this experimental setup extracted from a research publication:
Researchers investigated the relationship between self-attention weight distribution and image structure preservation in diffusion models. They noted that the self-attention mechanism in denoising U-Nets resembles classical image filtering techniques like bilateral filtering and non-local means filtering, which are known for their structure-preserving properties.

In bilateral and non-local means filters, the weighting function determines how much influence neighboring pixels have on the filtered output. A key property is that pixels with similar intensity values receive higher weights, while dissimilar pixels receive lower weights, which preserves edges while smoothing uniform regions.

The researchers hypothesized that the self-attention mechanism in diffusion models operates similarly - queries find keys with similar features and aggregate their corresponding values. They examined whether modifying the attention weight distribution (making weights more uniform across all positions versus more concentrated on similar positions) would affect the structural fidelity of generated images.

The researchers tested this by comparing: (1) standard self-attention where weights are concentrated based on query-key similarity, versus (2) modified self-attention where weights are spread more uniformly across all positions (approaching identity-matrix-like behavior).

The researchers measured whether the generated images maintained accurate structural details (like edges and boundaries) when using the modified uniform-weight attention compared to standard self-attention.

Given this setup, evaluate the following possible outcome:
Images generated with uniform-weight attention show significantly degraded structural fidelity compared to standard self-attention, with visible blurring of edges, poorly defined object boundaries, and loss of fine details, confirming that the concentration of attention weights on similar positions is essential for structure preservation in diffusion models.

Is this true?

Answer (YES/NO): YES